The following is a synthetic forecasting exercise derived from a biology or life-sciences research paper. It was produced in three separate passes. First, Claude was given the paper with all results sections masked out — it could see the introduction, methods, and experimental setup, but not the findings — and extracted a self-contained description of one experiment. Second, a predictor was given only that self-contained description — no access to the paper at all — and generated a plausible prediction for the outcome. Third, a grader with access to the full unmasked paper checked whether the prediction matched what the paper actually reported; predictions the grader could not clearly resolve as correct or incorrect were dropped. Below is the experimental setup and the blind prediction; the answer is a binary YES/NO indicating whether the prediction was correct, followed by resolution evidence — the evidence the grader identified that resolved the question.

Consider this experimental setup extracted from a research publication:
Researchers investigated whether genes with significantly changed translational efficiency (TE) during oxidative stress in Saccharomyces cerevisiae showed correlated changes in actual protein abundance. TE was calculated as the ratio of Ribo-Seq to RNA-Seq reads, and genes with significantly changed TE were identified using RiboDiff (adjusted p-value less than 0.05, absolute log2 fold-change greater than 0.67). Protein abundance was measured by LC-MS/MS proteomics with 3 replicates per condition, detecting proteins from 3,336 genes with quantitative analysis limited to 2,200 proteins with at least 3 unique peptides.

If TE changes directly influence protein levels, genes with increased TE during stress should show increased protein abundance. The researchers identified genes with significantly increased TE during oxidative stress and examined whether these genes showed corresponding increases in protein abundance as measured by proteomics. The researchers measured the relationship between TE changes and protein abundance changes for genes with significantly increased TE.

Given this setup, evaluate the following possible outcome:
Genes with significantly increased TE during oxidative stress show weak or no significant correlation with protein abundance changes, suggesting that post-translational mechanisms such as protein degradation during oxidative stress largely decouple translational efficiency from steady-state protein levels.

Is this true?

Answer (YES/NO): NO